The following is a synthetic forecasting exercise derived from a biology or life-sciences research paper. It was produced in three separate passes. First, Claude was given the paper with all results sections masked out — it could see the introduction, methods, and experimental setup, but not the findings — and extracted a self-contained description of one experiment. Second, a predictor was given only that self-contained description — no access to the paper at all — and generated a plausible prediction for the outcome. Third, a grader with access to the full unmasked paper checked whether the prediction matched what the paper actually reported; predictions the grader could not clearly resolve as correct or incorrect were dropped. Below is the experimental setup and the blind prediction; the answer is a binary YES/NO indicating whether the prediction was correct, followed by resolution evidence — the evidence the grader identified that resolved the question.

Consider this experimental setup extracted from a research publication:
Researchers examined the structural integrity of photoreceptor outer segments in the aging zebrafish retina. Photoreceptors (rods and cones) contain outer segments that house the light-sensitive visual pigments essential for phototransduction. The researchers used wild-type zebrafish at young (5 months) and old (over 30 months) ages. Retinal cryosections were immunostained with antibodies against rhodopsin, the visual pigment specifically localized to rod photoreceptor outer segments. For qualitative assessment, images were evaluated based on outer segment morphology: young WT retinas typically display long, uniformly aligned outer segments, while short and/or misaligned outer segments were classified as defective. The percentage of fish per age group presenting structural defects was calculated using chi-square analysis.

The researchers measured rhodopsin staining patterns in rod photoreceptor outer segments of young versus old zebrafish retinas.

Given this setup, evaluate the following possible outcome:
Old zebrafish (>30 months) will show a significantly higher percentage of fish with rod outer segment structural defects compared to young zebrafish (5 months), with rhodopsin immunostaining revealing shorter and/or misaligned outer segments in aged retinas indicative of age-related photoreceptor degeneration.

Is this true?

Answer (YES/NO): YES